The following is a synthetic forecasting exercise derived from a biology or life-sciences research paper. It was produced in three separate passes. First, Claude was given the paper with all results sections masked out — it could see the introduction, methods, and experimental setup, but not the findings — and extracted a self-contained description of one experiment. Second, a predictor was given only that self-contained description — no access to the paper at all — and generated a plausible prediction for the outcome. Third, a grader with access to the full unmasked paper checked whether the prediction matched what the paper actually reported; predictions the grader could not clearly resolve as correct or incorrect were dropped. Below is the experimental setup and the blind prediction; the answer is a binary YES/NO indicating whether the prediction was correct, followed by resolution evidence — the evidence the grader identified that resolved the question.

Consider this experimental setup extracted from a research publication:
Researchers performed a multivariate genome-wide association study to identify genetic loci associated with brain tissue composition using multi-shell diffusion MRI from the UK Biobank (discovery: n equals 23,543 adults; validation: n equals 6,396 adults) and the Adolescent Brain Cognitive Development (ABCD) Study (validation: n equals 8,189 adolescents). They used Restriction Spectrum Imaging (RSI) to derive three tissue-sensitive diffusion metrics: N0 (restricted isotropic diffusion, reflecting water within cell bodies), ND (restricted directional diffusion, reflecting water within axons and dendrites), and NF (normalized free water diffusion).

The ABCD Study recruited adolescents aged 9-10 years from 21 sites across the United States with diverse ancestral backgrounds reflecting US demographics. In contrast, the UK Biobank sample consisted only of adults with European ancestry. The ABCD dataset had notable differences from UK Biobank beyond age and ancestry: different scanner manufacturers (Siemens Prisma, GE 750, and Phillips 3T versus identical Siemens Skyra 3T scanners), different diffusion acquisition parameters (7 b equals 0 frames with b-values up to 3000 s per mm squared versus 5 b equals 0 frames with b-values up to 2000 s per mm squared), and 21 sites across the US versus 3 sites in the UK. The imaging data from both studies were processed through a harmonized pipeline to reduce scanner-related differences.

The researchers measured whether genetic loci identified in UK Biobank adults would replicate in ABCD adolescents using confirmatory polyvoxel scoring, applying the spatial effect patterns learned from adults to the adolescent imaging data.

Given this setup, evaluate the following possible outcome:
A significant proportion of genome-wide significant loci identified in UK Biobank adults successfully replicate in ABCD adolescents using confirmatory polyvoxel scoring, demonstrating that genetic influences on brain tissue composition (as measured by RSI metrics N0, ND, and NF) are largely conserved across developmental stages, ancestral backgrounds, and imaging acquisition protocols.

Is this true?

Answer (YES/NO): NO